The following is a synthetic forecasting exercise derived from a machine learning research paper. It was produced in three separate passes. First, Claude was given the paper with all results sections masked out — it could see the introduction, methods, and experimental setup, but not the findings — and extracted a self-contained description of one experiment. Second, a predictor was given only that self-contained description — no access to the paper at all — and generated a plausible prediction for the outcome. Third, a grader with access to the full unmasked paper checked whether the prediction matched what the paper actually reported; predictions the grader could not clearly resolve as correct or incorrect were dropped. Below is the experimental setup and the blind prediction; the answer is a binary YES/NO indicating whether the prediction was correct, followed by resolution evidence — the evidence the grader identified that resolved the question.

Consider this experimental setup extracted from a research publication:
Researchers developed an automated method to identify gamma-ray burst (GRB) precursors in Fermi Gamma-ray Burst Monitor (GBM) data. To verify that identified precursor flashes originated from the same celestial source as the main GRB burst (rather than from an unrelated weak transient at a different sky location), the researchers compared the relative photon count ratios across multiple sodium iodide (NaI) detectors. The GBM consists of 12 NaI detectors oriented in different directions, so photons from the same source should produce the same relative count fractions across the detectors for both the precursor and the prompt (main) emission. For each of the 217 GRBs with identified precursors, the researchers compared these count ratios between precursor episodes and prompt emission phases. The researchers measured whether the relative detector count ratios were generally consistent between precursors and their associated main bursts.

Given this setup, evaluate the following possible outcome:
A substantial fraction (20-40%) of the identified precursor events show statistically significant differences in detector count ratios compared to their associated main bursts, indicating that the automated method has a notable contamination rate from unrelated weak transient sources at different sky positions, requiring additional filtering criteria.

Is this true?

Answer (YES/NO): NO